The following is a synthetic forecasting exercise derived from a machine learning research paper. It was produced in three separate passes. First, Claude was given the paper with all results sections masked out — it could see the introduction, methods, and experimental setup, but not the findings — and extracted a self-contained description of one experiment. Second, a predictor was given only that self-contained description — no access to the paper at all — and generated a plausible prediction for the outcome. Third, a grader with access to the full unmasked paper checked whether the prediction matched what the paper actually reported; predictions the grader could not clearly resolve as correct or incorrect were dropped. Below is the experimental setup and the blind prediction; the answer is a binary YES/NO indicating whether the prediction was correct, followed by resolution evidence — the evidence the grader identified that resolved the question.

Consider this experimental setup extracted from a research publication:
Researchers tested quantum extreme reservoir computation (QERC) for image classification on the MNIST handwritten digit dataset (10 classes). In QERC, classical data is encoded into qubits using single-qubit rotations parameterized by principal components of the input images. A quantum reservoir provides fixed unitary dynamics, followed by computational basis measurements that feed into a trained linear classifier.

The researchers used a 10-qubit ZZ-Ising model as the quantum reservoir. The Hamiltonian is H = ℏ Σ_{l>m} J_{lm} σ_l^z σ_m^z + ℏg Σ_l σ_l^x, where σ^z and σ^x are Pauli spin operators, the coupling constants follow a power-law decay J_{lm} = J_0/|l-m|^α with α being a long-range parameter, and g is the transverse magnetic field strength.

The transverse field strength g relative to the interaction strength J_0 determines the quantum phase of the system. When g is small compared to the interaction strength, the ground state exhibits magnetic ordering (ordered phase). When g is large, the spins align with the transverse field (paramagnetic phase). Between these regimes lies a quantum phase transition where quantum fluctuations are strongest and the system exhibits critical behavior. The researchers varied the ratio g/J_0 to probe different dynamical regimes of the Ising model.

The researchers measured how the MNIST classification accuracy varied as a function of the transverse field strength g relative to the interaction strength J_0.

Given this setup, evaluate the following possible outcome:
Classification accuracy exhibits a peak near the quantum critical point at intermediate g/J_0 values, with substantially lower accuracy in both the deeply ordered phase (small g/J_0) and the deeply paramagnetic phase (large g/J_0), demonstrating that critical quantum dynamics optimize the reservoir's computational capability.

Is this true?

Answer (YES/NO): NO